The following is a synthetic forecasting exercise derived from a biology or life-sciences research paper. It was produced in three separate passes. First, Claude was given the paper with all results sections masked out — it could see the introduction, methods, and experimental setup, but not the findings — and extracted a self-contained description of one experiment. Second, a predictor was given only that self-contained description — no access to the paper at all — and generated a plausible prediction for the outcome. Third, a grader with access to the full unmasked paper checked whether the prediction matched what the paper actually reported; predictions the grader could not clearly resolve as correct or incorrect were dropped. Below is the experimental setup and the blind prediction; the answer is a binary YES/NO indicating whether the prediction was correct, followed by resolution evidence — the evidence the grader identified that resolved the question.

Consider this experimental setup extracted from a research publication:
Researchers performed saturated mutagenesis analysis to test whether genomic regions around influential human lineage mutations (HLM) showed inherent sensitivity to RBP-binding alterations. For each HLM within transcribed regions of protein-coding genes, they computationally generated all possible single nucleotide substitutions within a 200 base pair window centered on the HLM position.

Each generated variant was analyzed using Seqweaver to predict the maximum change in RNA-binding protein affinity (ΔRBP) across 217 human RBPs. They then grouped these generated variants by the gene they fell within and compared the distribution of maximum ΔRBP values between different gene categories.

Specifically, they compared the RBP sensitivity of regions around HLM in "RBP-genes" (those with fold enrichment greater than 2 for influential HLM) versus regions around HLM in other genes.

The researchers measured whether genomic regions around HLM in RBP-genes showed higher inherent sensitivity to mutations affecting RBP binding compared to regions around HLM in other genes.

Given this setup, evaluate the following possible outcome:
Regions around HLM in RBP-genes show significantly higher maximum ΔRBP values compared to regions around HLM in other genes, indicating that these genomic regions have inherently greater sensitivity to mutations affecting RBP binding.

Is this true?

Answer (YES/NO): NO